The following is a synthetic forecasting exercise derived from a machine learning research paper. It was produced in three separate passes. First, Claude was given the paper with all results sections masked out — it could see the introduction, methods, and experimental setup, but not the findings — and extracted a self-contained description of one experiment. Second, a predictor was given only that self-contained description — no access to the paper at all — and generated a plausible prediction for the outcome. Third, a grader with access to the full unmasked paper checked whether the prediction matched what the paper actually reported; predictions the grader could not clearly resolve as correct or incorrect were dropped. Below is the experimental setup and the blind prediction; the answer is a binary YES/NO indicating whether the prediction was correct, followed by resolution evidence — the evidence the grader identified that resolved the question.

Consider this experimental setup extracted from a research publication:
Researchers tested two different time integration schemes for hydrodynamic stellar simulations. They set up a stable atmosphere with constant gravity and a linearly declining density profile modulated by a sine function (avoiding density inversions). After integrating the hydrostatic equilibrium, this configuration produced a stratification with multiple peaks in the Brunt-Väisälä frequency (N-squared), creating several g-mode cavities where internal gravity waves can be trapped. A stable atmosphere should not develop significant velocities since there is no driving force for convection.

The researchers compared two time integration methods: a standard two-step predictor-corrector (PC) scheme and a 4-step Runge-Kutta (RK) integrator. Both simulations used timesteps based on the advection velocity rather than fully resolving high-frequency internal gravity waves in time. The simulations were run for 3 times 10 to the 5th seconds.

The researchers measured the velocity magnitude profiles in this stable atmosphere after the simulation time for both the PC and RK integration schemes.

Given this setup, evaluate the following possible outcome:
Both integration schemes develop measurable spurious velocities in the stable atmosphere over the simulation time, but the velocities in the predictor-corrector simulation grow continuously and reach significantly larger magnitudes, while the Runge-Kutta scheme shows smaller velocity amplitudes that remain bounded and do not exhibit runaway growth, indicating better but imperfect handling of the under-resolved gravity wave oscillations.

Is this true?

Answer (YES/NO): YES